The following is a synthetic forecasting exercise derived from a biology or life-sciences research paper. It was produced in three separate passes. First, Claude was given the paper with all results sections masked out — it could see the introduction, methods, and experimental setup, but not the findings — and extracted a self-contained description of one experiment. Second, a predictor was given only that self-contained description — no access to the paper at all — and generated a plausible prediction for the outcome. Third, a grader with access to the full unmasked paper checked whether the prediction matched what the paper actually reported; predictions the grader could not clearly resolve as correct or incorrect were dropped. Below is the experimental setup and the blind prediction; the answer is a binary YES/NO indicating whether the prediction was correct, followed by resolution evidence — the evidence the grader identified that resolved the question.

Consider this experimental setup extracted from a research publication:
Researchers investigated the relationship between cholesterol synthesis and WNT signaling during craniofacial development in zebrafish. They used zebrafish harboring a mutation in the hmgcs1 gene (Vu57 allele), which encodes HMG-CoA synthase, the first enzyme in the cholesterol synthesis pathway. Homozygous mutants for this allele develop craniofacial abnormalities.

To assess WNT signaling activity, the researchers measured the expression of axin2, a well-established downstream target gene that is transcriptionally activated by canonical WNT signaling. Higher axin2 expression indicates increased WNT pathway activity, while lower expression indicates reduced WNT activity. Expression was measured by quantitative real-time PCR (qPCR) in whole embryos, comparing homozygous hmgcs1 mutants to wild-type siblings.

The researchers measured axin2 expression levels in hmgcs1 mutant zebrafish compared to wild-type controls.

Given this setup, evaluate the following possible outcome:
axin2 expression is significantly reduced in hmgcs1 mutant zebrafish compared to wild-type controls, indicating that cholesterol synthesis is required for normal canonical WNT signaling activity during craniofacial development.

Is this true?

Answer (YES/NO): YES